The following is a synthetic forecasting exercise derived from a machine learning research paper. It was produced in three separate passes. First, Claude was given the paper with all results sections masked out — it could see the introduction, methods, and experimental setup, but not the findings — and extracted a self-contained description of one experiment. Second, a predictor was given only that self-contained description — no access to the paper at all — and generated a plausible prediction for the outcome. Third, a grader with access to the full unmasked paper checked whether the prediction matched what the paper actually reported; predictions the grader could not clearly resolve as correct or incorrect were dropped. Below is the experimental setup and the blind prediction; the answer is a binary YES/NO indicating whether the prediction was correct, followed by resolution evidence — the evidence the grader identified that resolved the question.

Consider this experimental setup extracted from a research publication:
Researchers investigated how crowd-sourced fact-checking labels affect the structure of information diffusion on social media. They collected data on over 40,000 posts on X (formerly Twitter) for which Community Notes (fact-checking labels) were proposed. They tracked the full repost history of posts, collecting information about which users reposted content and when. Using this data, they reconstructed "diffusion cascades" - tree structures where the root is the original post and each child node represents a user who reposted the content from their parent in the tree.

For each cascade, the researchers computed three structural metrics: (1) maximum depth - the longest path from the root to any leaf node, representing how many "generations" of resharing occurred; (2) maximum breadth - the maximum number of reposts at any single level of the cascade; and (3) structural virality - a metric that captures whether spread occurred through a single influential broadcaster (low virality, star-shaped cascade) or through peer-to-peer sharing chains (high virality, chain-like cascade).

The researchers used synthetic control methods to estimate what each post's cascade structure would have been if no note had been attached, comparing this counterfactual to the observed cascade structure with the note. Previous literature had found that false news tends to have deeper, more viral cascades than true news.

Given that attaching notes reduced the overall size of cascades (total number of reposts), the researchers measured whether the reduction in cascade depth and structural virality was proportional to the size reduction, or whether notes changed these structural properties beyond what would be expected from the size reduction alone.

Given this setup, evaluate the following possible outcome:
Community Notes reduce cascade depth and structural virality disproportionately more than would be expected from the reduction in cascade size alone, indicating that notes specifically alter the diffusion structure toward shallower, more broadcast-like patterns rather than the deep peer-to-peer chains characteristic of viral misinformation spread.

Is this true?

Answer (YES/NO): YES